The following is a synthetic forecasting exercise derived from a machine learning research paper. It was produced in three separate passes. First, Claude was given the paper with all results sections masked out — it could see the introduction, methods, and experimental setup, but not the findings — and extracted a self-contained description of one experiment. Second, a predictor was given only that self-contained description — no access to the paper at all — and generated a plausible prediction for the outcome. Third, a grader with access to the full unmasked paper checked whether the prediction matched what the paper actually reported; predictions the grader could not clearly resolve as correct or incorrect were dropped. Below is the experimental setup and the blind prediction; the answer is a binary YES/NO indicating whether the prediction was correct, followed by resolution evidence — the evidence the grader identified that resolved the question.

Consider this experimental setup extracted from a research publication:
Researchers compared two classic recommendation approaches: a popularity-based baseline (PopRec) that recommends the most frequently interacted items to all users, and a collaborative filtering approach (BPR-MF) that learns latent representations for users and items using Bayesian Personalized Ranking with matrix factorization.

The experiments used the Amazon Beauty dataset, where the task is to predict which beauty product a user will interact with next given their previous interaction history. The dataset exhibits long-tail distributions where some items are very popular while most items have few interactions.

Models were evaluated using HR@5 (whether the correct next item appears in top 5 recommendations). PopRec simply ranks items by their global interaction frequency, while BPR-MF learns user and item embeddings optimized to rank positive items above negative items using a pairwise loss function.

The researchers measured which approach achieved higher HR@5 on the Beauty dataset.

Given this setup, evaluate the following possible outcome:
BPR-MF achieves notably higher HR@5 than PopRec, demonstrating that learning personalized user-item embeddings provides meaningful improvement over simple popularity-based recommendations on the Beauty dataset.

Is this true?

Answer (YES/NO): YES